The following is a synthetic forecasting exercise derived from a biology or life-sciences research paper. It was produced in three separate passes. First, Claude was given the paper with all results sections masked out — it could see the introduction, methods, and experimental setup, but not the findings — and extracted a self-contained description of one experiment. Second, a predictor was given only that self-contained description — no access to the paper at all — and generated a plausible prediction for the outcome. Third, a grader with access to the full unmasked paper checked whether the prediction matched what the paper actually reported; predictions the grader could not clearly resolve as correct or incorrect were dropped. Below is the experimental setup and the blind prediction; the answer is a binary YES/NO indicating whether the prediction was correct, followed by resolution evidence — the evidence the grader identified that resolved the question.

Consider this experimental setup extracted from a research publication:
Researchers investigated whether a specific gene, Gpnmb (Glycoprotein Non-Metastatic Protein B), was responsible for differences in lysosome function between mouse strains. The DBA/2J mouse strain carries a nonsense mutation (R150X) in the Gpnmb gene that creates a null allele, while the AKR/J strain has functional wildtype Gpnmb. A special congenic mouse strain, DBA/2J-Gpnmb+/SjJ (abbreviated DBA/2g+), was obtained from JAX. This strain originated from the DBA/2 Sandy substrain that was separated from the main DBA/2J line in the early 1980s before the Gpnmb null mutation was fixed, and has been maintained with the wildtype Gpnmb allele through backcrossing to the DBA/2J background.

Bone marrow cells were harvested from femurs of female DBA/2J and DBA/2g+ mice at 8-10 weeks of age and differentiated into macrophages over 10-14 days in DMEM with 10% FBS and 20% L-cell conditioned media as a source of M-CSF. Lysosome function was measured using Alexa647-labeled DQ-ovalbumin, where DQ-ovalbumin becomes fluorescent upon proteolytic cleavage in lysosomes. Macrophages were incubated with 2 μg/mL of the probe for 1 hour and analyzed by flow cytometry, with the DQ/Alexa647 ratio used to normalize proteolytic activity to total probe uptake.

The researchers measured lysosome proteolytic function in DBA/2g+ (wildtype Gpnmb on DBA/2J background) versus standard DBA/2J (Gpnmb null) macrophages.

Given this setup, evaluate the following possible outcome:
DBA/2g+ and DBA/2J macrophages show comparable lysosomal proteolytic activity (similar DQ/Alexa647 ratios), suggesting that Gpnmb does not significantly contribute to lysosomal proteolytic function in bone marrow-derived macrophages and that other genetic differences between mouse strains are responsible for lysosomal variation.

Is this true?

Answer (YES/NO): NO